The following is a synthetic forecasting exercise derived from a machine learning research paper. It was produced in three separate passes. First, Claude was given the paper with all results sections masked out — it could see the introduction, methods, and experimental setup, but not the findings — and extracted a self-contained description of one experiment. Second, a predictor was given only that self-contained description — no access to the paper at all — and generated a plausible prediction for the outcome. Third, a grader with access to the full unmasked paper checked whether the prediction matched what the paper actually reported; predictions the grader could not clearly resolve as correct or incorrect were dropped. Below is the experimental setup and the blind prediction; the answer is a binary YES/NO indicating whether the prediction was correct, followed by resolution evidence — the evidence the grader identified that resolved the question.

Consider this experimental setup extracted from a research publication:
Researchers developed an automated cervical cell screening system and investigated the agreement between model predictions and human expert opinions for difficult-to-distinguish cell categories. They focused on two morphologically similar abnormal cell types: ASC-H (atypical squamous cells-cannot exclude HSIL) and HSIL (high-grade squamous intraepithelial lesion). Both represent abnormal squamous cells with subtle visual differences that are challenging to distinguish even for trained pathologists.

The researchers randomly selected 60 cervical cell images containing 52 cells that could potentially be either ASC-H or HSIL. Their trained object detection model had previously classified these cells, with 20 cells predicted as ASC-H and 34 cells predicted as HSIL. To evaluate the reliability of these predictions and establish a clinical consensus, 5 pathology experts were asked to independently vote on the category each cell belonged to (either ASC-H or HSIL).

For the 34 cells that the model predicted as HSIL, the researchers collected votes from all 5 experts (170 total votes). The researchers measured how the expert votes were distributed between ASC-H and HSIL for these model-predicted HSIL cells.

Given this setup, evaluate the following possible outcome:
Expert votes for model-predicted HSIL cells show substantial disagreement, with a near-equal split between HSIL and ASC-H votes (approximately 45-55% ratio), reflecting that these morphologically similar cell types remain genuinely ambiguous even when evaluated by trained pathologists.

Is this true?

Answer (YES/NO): NO